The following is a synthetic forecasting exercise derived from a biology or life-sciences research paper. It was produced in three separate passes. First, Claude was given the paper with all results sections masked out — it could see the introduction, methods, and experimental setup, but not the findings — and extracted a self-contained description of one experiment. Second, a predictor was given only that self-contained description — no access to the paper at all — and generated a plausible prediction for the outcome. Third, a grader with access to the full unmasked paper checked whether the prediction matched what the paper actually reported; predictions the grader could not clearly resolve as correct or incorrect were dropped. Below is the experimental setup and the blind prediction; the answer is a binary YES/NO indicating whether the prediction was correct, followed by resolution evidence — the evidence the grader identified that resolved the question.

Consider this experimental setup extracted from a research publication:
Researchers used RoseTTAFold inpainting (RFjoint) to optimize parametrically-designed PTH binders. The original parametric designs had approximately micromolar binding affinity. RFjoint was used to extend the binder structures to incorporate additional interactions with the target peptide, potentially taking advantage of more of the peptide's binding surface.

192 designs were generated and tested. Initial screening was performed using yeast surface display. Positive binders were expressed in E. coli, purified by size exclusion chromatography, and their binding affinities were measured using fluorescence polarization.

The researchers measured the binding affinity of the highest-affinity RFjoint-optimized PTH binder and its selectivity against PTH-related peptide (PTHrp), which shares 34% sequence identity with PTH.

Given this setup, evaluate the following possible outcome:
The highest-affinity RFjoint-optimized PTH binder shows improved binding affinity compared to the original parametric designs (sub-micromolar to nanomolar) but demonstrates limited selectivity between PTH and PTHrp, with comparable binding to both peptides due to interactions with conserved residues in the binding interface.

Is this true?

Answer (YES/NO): NO